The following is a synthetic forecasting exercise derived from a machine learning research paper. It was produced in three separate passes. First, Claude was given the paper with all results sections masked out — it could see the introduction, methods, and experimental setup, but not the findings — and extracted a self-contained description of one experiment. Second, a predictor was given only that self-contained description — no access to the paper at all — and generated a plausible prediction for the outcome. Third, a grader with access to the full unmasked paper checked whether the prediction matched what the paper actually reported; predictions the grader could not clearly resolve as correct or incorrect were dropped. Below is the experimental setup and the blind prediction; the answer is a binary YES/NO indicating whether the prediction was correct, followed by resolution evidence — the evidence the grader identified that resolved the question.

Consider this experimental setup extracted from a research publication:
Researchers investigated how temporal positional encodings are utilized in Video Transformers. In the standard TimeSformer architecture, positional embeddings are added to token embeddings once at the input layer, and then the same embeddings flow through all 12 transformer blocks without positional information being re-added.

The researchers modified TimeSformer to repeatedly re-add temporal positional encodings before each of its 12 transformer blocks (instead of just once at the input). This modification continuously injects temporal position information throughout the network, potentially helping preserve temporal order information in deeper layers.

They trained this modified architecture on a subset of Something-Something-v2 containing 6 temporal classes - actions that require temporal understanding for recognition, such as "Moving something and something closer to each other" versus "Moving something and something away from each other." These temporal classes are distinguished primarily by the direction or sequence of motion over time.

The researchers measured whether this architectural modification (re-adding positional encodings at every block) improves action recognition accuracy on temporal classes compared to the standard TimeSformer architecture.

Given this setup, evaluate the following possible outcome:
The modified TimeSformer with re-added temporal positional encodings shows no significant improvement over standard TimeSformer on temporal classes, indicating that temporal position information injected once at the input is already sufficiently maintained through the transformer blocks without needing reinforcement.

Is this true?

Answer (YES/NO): NO